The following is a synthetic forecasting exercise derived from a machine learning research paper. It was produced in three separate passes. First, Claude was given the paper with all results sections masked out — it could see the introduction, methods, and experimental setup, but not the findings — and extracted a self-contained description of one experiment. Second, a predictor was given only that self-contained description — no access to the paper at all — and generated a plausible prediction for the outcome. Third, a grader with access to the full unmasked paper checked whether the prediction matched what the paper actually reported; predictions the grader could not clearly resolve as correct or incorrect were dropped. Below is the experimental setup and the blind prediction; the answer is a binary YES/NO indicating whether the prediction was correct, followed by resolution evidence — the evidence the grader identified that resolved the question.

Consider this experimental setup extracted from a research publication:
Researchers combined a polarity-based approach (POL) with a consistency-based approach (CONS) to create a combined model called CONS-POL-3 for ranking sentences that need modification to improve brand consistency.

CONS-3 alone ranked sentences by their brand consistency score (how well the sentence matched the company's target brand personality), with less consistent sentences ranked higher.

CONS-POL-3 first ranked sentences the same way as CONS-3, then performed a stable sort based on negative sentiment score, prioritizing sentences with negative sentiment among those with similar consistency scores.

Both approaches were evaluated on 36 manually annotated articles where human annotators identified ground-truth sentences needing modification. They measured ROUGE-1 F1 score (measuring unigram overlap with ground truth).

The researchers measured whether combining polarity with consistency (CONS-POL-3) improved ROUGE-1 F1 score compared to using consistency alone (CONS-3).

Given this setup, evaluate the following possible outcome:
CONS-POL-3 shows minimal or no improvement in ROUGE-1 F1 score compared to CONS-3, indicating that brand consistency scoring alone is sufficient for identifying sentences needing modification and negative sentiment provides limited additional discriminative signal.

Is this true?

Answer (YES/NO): YES